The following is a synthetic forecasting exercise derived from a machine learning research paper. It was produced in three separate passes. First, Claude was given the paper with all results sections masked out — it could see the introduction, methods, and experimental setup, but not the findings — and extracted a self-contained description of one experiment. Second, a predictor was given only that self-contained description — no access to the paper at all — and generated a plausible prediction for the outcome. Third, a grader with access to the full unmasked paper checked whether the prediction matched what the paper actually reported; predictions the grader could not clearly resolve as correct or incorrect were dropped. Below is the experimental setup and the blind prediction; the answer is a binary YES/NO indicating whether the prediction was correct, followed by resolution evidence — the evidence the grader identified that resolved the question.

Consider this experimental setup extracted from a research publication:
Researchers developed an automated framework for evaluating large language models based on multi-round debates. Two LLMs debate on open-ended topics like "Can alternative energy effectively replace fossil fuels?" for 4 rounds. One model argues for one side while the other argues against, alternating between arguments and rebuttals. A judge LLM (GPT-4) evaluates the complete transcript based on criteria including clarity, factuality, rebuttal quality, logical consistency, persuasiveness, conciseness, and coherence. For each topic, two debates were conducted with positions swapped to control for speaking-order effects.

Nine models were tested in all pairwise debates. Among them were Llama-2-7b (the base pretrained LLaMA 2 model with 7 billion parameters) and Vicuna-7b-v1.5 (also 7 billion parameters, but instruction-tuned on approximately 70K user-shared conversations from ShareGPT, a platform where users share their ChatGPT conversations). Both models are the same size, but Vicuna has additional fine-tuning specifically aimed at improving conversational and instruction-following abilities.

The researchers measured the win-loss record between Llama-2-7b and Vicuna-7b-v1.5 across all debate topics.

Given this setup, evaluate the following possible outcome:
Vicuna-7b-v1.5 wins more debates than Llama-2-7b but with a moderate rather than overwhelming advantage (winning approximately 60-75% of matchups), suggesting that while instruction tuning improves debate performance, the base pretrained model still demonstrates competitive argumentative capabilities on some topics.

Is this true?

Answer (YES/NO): NO